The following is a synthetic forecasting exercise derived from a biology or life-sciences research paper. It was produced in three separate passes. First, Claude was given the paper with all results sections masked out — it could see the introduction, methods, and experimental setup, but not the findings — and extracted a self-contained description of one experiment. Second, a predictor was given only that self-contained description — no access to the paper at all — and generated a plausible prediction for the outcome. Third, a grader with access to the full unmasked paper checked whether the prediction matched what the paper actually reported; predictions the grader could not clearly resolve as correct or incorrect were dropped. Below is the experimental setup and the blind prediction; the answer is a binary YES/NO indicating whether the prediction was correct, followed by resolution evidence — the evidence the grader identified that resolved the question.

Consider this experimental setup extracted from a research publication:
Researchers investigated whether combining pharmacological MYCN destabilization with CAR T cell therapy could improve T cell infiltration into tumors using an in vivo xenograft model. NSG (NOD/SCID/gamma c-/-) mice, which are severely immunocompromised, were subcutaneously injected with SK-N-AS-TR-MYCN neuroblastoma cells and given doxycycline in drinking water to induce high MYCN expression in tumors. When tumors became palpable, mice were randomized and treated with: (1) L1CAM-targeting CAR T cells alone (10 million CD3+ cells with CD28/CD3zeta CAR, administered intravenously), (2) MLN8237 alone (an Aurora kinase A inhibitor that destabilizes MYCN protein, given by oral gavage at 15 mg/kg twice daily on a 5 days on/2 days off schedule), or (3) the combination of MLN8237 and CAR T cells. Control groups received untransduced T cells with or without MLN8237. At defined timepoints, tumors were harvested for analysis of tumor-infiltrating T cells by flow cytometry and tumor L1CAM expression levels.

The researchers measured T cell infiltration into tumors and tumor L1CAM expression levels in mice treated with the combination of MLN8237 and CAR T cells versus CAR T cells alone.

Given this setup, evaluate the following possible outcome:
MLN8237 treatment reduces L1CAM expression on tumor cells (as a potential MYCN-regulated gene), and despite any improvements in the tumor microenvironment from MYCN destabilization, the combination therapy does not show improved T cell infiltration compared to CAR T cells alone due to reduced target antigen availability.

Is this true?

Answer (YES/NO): NO